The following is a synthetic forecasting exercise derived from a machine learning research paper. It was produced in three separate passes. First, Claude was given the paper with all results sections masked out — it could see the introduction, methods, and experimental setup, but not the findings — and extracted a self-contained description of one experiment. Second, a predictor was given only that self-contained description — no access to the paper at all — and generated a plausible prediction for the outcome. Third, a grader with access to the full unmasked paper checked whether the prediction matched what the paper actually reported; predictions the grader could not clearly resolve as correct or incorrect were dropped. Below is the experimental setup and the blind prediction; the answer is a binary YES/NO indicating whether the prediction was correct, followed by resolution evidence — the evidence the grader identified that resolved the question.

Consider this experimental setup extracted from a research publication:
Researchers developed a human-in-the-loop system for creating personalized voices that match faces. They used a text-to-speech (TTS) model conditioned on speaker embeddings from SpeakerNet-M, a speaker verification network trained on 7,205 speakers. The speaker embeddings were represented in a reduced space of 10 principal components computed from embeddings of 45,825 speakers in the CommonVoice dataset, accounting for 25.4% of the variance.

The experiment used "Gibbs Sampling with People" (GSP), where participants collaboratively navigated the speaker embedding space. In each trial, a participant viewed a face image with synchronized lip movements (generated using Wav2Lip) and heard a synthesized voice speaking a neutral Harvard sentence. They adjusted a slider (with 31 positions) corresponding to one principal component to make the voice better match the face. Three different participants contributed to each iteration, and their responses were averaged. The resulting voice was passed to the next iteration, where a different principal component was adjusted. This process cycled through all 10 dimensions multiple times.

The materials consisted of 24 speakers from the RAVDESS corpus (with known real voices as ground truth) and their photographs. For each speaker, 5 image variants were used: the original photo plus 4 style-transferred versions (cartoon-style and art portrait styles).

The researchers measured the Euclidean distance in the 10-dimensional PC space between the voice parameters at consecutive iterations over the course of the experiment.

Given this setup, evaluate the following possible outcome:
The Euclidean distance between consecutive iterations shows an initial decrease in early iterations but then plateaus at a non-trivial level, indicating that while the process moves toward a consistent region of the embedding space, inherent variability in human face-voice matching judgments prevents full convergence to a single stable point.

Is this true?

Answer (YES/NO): NO